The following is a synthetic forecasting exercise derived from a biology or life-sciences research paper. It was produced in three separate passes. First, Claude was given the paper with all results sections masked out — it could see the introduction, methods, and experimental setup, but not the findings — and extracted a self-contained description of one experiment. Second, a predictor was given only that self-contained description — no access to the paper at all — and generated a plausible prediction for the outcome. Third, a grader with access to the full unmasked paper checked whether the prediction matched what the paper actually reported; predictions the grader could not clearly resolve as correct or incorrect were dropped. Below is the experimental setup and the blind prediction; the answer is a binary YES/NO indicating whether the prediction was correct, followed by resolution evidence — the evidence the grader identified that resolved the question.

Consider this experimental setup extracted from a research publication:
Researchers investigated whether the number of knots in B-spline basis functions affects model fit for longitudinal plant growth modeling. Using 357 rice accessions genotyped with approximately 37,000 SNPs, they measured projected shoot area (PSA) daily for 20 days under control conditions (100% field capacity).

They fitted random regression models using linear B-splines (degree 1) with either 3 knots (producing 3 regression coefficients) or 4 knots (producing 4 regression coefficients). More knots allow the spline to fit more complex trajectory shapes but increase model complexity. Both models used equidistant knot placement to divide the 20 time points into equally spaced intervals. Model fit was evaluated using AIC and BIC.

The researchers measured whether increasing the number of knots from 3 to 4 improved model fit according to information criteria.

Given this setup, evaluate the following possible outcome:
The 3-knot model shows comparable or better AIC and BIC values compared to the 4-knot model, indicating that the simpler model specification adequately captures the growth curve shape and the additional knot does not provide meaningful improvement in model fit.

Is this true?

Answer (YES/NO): YES